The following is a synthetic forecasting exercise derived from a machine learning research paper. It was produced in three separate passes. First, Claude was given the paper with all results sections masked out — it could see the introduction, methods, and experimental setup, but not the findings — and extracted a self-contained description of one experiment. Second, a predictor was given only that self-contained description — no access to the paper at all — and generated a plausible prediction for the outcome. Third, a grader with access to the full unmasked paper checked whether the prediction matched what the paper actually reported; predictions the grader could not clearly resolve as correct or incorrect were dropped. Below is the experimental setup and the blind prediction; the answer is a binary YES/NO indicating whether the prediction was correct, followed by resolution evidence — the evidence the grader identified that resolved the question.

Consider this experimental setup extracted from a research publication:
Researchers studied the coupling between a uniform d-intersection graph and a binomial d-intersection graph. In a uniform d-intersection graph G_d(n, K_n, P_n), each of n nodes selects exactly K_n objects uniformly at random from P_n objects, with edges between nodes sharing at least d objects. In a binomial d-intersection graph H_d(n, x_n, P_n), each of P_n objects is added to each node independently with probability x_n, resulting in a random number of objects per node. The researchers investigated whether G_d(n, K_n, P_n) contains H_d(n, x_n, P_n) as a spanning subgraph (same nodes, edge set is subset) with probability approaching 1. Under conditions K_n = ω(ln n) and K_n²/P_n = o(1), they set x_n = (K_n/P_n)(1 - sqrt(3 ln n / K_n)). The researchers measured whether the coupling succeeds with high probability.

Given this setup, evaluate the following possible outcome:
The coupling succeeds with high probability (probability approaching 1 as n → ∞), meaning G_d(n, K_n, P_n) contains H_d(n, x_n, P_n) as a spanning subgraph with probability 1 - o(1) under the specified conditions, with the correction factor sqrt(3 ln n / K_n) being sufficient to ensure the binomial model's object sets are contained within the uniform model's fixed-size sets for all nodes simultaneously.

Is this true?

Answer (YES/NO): YES